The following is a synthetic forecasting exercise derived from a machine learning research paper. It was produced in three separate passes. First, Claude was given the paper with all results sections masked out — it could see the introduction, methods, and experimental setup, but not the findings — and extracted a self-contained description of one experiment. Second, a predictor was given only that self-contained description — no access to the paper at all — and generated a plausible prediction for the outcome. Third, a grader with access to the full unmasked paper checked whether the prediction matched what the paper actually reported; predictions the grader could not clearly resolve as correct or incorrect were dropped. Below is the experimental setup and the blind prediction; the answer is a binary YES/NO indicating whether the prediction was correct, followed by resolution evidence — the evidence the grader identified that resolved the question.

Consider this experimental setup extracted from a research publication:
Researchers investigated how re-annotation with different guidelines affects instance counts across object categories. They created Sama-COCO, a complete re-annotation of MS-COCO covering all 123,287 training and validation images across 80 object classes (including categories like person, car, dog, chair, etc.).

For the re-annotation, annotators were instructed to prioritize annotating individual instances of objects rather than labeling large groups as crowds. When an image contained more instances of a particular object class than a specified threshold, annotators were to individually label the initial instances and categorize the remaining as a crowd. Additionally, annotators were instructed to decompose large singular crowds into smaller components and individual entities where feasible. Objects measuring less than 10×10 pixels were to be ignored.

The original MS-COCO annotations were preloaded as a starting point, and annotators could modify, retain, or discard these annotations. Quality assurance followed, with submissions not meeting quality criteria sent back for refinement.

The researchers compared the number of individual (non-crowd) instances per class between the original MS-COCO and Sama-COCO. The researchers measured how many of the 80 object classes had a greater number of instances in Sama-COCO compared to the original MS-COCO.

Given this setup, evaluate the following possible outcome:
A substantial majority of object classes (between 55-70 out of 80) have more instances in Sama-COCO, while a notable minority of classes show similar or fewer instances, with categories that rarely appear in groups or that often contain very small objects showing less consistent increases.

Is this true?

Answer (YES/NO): NO